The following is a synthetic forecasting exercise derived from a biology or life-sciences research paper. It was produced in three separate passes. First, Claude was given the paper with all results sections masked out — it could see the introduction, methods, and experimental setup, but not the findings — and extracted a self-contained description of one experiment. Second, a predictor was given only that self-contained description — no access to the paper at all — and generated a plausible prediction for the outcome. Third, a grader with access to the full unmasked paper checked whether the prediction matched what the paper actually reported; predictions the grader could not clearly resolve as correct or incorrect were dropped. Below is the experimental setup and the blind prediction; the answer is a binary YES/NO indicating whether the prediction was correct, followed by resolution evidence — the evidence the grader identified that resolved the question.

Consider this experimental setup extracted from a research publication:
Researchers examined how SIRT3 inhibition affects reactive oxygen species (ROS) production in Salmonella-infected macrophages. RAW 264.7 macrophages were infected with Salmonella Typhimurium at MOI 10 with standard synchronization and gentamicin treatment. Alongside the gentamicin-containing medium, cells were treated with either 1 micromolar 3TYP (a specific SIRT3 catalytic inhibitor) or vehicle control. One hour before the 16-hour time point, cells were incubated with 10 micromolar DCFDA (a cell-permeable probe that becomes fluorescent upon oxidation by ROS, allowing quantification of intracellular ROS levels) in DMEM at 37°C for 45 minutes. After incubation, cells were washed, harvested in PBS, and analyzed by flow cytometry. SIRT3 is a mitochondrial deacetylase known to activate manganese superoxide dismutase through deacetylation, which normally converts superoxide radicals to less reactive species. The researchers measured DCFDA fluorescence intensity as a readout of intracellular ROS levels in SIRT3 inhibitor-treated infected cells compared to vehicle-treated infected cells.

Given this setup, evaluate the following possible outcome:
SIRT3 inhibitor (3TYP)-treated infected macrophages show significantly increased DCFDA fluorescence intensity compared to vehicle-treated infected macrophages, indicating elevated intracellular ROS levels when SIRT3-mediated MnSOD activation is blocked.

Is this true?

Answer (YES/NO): YES